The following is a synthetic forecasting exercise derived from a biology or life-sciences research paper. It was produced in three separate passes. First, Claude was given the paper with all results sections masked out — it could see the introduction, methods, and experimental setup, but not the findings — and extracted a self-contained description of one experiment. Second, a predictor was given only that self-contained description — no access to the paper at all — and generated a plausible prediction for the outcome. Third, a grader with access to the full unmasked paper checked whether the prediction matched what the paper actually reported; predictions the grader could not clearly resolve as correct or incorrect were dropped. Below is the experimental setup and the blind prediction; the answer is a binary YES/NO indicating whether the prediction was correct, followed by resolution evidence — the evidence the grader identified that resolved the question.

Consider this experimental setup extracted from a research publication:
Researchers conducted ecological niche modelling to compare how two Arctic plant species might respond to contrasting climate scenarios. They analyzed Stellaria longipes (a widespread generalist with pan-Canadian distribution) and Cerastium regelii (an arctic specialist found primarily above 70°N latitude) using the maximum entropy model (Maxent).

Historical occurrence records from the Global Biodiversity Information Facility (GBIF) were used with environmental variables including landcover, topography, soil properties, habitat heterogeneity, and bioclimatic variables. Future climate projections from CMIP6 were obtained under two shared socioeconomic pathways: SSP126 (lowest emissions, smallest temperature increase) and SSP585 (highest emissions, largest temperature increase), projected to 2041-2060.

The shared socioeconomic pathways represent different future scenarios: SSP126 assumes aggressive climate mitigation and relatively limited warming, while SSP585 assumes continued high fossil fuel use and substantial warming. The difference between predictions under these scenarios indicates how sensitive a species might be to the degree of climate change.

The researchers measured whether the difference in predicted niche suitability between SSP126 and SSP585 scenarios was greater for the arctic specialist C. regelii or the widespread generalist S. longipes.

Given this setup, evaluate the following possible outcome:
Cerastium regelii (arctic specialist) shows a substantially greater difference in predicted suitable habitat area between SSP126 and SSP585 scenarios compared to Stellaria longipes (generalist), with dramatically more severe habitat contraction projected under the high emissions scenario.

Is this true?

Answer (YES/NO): NO